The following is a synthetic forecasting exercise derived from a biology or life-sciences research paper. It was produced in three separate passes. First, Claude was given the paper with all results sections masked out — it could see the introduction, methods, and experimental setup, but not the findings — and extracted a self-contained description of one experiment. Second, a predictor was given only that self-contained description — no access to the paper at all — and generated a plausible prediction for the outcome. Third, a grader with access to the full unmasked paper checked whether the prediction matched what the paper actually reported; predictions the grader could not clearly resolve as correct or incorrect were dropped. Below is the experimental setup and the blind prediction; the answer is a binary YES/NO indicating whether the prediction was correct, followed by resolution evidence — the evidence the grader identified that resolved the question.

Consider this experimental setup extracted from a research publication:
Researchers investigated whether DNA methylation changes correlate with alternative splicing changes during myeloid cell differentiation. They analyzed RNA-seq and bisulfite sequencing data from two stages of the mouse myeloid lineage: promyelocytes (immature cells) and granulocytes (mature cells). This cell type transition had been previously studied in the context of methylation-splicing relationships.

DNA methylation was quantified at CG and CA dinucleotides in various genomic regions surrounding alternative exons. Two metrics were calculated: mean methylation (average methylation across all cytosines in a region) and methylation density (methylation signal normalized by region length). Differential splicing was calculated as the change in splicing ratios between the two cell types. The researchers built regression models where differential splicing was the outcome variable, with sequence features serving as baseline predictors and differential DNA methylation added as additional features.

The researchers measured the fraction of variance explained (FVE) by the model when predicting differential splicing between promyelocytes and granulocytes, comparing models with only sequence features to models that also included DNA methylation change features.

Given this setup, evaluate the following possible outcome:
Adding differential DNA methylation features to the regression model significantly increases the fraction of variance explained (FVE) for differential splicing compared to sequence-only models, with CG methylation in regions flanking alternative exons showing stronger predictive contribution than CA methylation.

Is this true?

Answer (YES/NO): NO